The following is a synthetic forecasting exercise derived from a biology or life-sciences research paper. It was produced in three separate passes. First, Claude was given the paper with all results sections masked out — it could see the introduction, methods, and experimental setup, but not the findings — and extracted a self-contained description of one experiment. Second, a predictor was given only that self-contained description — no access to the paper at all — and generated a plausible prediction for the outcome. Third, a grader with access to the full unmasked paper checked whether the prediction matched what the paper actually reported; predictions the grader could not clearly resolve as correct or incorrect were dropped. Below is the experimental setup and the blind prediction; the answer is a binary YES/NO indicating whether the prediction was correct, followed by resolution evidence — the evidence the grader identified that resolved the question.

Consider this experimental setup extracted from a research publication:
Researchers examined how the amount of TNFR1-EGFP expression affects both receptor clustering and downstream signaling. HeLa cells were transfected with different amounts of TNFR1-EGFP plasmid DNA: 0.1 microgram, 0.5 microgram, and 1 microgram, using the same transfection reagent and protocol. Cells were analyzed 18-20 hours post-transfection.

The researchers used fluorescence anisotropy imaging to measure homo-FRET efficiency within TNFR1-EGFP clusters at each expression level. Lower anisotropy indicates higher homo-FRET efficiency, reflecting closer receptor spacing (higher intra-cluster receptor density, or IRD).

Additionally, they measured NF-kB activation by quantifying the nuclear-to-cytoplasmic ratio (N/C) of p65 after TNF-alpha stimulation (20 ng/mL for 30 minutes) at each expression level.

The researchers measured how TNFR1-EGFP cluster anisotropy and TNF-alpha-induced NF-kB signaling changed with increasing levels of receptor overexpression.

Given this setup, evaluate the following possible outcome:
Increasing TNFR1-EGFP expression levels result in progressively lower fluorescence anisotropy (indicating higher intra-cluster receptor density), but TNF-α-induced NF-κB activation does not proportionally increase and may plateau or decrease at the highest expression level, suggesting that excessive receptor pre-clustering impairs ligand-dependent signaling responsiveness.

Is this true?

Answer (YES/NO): NO